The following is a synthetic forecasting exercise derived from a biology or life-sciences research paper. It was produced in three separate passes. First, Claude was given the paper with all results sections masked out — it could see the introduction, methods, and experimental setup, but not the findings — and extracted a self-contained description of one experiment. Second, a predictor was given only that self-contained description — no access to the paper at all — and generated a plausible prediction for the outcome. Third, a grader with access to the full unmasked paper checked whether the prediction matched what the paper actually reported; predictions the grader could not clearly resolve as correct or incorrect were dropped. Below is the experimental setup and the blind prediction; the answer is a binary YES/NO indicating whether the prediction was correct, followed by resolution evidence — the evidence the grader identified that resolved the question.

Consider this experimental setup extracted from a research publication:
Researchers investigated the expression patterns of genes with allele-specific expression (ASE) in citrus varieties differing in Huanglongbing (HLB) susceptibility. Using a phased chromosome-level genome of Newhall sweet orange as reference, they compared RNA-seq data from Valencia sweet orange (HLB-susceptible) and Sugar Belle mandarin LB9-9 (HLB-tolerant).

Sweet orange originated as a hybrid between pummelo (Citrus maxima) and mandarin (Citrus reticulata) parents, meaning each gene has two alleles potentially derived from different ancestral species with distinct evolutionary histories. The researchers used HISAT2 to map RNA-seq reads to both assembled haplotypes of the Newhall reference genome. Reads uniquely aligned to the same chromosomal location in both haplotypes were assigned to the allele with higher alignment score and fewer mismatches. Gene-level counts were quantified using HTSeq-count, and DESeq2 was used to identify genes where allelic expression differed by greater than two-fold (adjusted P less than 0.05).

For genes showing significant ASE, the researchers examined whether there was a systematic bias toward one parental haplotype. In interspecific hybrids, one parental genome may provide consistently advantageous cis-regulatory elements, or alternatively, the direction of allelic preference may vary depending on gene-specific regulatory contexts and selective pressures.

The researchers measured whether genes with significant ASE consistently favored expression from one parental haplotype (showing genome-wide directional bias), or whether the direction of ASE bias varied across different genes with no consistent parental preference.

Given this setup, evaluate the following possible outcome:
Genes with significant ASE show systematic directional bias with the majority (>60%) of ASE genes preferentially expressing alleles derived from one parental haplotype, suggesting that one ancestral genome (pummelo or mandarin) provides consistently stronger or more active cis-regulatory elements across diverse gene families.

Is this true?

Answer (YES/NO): NO